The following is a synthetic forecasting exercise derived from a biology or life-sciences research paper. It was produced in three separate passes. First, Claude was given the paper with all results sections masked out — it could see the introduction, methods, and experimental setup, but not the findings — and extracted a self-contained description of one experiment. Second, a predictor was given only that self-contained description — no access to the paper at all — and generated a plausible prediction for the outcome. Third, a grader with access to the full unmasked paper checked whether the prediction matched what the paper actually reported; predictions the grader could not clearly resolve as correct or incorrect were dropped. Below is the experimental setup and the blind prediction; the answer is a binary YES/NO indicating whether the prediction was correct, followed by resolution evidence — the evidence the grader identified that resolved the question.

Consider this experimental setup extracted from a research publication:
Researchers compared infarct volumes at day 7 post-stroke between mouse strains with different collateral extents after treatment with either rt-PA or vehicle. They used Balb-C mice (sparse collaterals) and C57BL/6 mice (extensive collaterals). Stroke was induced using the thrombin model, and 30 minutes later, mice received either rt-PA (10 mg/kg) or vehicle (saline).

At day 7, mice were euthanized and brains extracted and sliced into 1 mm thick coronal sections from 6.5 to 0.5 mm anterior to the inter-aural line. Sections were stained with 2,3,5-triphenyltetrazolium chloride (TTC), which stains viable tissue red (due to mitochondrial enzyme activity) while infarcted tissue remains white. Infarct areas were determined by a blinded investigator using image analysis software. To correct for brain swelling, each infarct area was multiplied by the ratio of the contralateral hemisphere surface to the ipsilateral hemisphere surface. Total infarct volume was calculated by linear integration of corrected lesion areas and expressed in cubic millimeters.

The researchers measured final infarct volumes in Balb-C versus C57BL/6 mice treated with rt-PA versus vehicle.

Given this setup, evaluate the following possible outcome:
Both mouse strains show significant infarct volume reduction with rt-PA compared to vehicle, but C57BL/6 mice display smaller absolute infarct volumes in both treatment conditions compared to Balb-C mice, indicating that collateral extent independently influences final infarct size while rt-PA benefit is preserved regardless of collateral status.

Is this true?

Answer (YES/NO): YES